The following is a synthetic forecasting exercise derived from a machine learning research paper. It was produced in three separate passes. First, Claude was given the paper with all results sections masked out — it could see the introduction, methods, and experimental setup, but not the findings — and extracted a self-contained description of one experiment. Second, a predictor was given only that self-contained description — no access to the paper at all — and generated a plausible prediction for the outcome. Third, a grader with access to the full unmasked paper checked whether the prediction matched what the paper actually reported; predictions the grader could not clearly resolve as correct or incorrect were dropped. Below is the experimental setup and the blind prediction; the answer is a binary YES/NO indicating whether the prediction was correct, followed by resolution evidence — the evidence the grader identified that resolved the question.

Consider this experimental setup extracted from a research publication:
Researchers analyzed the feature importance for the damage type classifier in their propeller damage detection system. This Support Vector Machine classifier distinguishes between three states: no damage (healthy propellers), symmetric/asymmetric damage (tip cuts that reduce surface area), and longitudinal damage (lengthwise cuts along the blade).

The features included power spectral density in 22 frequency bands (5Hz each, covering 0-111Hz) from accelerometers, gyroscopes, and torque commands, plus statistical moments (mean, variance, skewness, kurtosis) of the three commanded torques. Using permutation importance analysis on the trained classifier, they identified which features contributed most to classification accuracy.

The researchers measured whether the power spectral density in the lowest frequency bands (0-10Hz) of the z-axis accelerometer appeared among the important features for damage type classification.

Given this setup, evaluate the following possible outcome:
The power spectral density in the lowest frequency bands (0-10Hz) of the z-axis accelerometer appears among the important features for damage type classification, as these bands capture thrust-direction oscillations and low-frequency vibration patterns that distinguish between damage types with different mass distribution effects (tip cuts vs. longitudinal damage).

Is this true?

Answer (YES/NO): YES